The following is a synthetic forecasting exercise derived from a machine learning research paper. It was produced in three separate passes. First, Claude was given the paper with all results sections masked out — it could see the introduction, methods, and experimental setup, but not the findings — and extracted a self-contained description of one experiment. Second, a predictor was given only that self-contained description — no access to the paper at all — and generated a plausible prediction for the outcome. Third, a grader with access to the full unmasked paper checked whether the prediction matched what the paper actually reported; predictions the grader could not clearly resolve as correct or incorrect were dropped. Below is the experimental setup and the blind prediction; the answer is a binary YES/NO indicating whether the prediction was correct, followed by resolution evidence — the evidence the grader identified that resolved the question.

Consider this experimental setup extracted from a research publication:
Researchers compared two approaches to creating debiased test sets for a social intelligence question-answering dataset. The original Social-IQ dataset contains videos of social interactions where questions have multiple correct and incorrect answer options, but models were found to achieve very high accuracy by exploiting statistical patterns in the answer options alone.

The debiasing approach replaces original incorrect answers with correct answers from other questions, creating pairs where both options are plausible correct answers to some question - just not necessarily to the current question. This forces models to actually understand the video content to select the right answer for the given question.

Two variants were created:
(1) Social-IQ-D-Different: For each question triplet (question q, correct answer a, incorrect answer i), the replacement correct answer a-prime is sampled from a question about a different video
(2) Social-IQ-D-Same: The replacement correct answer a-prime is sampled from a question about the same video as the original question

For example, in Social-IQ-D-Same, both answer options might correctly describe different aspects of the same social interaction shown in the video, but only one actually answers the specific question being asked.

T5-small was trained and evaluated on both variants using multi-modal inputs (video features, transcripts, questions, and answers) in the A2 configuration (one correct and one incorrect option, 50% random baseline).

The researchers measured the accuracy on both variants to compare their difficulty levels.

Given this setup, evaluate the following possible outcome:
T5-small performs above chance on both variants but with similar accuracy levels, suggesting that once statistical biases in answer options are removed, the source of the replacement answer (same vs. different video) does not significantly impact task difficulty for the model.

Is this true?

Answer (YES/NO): NO